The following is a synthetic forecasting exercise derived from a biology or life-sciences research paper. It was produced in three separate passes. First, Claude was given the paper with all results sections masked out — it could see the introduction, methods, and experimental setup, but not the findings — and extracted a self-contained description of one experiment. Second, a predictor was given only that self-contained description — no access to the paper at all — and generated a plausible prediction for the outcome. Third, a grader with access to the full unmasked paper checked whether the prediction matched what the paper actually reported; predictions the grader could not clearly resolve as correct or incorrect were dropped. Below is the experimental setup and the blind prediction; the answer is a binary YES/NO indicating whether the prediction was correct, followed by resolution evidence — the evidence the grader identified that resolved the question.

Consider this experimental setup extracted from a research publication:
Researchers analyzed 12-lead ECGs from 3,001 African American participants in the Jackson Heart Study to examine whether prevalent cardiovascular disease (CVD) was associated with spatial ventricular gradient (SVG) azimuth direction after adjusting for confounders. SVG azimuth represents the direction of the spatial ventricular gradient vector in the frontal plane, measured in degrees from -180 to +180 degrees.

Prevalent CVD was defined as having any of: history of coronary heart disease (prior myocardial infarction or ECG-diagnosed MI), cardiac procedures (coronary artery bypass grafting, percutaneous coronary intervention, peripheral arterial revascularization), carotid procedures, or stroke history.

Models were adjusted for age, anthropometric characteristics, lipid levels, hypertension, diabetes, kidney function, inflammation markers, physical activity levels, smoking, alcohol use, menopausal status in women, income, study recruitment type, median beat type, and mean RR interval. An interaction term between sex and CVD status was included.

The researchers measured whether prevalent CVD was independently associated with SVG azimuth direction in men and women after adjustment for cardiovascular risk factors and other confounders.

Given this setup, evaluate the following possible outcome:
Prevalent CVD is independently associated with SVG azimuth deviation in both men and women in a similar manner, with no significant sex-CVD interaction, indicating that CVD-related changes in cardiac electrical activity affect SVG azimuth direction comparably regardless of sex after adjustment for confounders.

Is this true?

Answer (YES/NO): NO